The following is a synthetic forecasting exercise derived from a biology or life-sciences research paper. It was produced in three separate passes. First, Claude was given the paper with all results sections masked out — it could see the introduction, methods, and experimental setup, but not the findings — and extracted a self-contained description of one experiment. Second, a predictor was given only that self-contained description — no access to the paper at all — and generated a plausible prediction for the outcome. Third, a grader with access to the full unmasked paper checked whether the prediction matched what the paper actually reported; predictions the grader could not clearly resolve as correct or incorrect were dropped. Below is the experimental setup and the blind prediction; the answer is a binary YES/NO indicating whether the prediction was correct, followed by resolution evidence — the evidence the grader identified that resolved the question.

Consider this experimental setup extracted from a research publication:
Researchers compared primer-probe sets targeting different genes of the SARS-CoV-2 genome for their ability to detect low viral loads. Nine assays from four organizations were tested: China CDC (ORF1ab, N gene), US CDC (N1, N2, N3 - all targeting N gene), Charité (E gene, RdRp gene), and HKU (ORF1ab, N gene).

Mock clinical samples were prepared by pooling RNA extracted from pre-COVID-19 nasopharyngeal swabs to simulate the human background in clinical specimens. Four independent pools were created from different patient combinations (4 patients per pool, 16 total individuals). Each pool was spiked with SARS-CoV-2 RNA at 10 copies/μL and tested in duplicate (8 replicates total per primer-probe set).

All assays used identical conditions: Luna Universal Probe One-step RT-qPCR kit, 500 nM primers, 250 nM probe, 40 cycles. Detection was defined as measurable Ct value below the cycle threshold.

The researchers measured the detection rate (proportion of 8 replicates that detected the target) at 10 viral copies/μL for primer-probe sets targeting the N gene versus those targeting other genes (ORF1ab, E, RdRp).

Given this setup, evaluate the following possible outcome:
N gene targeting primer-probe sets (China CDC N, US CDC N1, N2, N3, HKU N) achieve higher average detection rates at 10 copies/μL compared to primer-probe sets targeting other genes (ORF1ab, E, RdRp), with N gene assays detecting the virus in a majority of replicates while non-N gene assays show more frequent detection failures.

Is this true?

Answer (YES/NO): NO